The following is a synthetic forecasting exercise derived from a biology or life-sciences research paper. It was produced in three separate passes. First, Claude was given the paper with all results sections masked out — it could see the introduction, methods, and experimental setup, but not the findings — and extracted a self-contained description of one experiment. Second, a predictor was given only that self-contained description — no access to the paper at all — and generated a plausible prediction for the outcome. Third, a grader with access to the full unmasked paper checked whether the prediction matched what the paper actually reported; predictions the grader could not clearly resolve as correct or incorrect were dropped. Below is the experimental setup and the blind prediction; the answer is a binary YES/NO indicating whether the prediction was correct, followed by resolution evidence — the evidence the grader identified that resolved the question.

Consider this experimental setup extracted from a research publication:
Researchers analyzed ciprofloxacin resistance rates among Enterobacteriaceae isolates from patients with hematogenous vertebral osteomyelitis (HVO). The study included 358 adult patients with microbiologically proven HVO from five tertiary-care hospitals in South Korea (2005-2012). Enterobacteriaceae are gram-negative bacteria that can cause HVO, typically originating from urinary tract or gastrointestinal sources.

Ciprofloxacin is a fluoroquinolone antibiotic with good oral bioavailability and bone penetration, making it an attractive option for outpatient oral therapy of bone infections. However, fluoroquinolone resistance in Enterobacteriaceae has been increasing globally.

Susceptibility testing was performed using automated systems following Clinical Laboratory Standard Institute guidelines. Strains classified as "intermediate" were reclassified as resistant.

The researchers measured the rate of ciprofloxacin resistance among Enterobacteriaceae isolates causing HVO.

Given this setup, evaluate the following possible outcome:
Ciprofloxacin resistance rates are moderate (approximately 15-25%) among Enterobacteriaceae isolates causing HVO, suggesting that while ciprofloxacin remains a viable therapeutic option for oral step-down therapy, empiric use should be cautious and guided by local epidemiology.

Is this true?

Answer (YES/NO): NO